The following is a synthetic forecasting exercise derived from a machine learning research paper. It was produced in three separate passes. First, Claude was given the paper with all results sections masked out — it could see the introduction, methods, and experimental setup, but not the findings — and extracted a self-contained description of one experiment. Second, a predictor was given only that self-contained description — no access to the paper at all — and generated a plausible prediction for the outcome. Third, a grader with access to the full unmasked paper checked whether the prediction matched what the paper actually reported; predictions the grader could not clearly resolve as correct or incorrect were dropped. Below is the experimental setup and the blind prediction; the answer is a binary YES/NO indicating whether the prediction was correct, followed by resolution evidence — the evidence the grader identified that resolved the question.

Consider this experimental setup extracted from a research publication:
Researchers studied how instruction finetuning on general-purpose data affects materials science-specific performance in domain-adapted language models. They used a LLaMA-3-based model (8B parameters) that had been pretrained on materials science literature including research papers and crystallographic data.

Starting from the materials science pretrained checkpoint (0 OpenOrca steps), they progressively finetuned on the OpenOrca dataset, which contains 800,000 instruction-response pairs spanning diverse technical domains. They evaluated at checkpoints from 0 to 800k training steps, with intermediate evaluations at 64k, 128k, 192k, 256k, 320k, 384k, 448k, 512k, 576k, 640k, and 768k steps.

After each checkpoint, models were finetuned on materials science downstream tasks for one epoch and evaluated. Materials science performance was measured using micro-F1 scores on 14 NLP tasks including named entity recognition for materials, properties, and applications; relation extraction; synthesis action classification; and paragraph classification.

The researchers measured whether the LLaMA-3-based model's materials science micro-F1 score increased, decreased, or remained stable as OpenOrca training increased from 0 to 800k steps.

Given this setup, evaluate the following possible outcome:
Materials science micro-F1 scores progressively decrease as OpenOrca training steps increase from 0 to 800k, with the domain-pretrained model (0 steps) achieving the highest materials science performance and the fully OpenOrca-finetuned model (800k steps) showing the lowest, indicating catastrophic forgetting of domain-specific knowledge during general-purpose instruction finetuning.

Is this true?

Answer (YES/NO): NO